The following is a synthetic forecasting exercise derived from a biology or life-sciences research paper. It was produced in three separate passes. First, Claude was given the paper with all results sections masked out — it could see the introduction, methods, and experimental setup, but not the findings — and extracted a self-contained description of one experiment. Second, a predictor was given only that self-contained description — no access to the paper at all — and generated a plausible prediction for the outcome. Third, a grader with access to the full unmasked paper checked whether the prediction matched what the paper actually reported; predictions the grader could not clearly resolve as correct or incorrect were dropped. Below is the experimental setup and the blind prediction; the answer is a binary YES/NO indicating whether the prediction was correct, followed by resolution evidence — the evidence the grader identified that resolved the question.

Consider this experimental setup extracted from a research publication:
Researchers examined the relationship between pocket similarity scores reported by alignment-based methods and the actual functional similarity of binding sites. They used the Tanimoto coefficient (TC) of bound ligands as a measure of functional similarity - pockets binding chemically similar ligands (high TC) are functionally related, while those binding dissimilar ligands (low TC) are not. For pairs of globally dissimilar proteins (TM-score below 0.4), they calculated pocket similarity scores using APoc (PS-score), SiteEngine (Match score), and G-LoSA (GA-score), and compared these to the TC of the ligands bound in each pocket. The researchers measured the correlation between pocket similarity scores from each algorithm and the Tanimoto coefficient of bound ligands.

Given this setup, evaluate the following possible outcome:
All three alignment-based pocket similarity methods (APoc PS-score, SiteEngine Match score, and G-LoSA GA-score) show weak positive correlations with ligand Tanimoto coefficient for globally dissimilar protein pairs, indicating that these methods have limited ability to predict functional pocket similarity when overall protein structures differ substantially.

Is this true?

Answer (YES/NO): YES